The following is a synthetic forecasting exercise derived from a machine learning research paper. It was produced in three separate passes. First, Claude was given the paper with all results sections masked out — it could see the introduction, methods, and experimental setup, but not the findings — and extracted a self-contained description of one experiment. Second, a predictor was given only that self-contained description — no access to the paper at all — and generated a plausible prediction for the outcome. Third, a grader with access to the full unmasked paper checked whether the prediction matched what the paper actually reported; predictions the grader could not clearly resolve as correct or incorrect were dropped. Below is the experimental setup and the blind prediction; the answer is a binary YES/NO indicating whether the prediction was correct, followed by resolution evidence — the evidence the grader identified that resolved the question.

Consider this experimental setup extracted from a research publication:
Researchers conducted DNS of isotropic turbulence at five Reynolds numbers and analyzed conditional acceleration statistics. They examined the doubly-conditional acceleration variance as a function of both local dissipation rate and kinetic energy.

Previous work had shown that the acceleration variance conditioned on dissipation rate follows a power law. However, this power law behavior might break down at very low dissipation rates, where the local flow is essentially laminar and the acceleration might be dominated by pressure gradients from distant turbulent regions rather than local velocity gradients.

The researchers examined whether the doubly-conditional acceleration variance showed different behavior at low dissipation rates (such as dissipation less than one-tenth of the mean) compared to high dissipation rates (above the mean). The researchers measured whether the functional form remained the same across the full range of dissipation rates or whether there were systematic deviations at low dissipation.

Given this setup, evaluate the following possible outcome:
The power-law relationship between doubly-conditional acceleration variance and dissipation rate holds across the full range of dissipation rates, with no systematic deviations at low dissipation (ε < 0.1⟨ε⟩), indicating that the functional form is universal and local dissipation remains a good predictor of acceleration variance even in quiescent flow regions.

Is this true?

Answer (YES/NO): NO